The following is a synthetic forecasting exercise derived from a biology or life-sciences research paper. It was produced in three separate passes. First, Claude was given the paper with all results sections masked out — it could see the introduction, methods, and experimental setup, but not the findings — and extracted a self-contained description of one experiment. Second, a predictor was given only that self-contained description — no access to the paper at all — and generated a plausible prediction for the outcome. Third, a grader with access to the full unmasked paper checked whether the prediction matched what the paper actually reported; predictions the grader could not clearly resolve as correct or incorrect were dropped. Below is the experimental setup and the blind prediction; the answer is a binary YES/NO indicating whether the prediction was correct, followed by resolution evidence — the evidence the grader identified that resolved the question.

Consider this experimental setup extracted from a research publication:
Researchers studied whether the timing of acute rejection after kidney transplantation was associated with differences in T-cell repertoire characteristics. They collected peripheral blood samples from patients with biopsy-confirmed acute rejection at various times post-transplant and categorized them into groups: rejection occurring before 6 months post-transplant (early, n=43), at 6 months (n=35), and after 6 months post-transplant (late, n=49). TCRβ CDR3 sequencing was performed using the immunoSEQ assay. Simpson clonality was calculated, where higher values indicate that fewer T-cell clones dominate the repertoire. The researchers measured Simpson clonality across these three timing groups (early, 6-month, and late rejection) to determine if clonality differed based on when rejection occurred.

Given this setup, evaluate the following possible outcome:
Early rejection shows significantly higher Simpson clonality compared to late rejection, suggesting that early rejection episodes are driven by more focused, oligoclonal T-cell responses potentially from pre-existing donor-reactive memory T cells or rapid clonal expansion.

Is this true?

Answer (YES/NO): NO